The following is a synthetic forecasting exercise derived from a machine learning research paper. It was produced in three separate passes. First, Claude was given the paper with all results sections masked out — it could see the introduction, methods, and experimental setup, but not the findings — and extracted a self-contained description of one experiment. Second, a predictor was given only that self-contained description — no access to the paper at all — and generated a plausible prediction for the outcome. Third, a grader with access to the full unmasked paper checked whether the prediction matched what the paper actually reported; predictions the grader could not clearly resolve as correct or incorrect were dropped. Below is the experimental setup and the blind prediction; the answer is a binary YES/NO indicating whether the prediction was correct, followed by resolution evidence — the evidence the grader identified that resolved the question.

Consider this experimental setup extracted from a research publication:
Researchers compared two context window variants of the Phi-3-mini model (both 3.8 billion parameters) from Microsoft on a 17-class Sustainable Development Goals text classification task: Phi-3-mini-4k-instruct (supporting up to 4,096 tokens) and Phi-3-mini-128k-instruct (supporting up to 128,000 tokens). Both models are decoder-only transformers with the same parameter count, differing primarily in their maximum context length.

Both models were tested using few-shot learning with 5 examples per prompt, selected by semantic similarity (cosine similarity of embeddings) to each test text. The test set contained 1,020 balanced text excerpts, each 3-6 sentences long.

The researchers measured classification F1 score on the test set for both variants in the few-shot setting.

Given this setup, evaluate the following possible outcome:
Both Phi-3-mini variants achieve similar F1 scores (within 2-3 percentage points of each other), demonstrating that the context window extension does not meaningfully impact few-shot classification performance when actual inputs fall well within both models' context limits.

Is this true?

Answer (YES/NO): NO